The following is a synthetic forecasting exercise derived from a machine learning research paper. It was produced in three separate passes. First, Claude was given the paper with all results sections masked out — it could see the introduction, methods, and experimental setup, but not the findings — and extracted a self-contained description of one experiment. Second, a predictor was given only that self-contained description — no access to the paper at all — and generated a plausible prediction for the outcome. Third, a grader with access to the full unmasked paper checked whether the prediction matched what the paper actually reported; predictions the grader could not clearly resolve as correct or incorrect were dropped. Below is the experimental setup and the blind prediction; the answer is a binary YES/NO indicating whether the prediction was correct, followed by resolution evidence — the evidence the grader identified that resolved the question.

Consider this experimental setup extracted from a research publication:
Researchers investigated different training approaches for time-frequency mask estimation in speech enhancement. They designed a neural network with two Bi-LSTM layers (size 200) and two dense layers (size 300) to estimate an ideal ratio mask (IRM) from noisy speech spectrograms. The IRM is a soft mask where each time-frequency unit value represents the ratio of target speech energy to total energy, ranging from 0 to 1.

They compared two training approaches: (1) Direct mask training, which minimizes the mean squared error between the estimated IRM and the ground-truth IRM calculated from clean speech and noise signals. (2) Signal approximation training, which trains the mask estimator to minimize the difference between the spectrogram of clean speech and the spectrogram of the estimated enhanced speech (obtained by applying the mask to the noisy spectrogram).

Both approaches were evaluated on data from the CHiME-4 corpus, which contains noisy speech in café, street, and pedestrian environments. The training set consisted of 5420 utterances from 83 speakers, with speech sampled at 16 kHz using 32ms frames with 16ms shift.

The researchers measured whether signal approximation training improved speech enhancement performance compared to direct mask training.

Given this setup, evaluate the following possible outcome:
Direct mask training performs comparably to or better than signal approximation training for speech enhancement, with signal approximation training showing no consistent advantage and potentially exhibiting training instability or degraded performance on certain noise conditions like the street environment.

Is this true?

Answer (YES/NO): YES